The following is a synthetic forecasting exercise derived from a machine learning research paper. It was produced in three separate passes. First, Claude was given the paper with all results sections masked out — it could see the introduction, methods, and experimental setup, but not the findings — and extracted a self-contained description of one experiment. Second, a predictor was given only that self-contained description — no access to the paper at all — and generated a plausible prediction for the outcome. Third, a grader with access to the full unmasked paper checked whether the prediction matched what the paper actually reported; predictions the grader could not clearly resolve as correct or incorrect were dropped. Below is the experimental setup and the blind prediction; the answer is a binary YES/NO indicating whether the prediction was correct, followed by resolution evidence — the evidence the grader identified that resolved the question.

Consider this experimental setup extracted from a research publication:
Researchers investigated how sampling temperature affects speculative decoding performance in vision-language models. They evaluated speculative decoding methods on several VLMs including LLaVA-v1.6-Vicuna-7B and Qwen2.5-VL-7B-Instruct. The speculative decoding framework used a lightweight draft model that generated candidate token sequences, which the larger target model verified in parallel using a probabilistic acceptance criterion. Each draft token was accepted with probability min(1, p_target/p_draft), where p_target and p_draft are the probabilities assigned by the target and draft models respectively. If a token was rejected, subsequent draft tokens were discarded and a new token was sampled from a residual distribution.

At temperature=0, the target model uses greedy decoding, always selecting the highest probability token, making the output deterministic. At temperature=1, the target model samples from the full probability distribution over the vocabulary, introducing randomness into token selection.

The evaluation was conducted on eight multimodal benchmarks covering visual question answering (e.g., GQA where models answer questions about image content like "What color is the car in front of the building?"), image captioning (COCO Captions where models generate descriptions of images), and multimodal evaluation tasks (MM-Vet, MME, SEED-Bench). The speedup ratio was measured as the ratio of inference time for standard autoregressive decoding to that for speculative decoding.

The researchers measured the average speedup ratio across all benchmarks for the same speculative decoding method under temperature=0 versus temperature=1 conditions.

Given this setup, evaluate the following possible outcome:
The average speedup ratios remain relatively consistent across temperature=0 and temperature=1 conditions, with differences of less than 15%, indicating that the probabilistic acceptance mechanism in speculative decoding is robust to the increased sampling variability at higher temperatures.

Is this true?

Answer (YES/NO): NO